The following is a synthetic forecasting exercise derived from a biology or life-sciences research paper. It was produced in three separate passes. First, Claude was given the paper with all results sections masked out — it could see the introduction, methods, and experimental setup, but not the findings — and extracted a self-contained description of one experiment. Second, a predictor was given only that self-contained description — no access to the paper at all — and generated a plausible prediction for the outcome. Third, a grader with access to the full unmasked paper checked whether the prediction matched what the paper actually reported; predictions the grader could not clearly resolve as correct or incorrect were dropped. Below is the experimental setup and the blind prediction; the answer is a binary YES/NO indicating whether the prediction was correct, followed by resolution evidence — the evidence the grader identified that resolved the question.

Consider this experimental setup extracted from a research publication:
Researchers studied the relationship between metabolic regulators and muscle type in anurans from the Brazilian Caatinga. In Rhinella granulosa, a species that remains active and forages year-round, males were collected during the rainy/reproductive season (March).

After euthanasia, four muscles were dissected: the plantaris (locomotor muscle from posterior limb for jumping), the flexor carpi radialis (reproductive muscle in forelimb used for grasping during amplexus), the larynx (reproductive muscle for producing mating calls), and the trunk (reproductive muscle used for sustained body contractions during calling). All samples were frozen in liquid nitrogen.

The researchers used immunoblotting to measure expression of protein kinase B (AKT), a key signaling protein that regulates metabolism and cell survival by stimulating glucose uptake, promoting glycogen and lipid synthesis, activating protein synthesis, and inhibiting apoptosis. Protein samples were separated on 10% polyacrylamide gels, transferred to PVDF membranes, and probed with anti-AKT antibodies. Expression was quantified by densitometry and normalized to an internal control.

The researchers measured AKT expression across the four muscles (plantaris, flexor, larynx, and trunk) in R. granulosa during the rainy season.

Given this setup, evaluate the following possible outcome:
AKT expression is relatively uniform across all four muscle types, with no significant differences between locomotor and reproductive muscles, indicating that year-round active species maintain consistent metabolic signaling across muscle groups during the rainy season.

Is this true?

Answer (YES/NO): YES